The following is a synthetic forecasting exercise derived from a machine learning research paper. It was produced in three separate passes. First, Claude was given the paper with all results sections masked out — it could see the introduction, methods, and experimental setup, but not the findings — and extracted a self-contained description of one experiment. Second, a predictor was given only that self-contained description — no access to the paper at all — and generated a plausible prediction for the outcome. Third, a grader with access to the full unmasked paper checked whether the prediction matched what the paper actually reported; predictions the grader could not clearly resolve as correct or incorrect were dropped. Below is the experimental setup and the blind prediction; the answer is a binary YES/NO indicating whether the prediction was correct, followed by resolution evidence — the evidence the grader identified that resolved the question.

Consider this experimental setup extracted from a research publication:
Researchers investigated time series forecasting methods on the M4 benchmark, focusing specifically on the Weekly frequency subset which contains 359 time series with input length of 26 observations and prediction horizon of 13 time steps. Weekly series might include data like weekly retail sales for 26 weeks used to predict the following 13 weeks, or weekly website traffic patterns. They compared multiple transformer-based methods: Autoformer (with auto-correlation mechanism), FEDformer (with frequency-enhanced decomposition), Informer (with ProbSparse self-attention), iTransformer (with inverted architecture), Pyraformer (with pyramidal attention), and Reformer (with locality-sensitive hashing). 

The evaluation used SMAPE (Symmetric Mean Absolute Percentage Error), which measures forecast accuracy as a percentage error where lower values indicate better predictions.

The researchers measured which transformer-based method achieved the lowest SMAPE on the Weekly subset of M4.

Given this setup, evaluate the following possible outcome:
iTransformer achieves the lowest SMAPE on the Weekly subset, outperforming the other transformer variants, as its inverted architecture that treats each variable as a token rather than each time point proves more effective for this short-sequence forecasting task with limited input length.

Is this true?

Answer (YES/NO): NO